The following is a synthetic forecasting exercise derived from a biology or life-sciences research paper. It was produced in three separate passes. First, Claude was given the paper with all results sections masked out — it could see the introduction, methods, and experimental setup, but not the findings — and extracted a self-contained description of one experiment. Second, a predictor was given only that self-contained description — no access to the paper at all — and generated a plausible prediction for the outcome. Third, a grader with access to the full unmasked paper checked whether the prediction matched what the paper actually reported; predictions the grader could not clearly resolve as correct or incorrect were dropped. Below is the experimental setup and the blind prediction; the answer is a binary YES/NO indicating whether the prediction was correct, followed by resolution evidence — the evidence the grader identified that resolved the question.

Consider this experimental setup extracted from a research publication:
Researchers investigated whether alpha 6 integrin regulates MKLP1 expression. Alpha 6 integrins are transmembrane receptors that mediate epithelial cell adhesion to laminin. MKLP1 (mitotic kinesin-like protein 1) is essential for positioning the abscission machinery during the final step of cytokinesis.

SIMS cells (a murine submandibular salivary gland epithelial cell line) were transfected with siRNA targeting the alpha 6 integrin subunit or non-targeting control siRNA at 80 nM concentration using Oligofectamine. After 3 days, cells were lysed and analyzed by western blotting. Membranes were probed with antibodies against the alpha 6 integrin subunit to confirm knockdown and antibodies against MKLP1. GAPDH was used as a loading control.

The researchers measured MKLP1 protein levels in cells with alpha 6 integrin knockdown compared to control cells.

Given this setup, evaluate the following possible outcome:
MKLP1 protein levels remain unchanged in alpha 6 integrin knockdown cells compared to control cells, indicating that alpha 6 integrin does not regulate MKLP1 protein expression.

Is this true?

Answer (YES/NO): NO